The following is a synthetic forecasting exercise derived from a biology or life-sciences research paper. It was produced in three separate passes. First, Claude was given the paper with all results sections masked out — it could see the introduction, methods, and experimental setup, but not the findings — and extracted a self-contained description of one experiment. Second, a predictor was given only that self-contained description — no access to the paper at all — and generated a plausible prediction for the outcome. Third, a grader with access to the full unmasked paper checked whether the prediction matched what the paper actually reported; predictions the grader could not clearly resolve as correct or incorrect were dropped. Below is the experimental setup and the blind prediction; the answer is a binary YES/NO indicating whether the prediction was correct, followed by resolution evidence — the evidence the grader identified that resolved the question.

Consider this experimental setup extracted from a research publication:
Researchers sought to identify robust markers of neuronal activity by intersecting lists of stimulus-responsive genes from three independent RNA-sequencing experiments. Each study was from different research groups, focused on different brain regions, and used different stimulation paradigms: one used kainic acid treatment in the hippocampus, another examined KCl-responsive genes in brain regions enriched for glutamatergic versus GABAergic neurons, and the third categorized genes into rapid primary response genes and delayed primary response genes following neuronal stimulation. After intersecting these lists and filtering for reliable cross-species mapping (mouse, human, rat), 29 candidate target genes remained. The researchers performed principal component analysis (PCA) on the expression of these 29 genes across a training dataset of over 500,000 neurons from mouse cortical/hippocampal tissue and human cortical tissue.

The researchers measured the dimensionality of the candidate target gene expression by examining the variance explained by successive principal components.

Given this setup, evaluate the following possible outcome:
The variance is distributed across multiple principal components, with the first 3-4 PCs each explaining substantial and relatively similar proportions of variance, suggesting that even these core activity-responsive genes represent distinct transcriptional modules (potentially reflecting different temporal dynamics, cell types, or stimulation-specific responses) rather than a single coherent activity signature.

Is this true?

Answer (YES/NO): NO